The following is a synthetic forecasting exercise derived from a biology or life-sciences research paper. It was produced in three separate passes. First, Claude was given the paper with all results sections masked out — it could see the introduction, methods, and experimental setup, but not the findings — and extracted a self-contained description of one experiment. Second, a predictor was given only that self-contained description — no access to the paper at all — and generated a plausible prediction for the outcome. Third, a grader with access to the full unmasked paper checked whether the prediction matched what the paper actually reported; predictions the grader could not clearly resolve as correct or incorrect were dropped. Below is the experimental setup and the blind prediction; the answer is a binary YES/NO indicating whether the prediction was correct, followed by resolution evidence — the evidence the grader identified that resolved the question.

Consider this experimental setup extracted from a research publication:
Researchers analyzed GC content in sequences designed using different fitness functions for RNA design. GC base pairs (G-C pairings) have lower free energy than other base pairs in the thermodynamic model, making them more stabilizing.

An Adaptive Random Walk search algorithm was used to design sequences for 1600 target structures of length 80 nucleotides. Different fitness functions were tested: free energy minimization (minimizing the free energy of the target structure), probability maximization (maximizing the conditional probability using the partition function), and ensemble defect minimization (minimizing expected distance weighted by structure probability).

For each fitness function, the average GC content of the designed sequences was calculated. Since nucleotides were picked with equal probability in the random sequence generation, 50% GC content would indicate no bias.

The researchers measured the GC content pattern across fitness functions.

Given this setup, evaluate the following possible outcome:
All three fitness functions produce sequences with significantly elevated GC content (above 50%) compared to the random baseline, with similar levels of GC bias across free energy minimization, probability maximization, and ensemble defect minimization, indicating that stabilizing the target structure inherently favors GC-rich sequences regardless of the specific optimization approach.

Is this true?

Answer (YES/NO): NO